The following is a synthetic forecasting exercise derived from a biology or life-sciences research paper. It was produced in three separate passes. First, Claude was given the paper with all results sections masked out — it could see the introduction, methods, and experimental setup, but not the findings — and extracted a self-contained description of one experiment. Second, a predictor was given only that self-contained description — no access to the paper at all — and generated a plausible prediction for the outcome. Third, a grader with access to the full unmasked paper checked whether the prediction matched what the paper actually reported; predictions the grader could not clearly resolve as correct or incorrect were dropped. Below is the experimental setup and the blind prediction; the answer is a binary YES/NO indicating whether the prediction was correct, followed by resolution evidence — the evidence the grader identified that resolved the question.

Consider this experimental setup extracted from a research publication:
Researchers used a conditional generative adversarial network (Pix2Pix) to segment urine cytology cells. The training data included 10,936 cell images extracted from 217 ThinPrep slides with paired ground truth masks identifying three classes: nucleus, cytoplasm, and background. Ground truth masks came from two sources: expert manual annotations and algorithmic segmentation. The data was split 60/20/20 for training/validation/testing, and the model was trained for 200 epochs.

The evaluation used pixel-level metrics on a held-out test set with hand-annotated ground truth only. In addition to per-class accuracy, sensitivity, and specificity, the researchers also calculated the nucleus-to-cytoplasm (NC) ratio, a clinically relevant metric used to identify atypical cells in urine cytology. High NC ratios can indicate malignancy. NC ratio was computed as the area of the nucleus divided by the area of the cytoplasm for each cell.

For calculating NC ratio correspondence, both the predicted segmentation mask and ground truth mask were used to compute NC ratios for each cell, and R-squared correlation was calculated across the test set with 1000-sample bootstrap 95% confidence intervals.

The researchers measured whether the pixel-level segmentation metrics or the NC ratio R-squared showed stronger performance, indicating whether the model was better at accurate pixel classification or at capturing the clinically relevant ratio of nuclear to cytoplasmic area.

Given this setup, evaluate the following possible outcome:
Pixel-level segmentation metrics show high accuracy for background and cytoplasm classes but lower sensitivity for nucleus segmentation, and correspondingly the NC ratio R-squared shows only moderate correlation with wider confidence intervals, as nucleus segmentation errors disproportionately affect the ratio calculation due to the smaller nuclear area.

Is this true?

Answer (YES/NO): NO